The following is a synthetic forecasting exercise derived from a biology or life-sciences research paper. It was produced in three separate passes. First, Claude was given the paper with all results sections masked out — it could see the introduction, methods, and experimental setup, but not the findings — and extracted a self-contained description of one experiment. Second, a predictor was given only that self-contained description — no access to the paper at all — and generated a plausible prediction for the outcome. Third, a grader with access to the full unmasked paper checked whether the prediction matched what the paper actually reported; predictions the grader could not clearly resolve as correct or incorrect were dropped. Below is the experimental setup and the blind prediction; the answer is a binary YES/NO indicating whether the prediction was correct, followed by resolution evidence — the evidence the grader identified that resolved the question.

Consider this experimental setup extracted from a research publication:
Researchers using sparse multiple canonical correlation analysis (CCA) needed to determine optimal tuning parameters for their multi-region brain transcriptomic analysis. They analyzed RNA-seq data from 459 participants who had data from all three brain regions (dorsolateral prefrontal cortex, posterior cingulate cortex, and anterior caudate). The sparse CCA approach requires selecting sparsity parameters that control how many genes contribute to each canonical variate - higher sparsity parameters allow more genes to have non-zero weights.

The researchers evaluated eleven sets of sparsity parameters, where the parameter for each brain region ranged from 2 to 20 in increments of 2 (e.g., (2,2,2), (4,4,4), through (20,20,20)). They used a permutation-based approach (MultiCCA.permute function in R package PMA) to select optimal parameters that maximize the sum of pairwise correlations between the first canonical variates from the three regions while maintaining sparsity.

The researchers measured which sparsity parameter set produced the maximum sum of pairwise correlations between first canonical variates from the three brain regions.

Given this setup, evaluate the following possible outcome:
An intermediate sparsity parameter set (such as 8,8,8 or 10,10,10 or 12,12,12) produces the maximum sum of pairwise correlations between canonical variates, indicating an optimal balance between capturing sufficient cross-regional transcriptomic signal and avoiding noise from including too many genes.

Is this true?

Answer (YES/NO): NO